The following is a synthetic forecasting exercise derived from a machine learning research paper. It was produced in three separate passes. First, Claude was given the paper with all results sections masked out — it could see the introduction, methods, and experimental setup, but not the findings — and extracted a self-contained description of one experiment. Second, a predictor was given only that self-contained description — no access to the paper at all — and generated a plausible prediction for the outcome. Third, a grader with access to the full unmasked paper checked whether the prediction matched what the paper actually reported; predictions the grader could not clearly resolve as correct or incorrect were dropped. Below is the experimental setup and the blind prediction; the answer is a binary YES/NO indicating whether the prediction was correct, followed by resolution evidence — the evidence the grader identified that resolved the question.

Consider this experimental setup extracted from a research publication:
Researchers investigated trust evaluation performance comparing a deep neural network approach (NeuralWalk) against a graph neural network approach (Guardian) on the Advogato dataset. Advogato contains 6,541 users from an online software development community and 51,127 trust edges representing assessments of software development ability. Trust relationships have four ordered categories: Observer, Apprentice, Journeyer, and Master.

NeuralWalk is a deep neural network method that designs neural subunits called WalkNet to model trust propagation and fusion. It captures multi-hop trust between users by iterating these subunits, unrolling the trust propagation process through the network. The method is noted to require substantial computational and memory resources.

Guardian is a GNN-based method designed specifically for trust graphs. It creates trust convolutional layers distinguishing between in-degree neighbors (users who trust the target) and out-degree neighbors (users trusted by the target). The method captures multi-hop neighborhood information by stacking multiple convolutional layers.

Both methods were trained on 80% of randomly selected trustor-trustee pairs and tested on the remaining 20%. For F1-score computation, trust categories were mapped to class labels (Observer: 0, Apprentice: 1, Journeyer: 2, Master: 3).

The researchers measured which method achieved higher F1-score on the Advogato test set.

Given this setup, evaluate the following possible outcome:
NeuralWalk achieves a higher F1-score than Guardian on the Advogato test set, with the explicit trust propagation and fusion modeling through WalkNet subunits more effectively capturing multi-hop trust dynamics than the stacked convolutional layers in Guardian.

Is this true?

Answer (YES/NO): YES